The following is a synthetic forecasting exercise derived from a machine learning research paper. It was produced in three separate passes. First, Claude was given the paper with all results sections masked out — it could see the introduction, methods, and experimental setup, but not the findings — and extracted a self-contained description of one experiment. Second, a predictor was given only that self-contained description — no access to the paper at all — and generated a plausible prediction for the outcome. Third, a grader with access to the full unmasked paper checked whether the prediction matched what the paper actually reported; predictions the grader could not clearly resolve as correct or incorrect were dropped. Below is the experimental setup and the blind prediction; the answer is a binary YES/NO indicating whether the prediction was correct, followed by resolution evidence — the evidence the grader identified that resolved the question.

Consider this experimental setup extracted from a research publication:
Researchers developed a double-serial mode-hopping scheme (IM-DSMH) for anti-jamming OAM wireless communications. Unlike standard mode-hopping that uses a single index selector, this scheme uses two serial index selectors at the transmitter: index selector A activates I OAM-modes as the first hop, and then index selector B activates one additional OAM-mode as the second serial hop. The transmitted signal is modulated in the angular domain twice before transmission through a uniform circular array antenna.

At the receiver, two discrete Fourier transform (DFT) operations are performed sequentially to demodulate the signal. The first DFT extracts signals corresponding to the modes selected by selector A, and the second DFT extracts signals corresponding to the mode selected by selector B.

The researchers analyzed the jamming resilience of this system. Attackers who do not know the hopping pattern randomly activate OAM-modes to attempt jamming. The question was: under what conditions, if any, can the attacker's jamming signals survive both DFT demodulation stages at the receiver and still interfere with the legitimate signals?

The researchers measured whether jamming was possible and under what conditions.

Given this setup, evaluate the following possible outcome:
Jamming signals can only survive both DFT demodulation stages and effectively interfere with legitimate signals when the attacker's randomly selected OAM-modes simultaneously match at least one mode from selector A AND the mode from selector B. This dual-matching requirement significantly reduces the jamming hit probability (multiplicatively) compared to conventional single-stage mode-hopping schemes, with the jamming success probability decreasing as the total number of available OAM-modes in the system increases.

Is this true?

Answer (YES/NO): NO